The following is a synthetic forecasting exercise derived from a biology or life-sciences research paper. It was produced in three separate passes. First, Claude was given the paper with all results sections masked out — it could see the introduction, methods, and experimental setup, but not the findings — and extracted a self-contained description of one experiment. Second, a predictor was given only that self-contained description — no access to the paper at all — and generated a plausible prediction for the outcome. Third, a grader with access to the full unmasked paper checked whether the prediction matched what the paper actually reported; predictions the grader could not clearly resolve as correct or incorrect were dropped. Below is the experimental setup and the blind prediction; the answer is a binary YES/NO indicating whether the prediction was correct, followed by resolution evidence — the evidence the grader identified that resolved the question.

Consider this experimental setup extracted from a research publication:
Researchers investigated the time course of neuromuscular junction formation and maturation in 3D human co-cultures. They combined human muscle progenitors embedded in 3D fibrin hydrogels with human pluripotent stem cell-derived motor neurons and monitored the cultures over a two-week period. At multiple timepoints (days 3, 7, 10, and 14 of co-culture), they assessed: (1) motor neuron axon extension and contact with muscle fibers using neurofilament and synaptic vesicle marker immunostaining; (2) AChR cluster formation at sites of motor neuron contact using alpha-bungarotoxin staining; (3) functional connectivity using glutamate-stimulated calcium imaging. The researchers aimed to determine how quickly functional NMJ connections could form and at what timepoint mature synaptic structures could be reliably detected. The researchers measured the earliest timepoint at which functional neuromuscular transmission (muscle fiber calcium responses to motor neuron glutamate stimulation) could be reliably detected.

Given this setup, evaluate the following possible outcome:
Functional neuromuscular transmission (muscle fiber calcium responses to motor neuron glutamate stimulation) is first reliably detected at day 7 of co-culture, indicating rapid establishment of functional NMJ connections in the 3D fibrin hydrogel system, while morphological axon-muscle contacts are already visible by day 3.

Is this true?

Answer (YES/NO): NO